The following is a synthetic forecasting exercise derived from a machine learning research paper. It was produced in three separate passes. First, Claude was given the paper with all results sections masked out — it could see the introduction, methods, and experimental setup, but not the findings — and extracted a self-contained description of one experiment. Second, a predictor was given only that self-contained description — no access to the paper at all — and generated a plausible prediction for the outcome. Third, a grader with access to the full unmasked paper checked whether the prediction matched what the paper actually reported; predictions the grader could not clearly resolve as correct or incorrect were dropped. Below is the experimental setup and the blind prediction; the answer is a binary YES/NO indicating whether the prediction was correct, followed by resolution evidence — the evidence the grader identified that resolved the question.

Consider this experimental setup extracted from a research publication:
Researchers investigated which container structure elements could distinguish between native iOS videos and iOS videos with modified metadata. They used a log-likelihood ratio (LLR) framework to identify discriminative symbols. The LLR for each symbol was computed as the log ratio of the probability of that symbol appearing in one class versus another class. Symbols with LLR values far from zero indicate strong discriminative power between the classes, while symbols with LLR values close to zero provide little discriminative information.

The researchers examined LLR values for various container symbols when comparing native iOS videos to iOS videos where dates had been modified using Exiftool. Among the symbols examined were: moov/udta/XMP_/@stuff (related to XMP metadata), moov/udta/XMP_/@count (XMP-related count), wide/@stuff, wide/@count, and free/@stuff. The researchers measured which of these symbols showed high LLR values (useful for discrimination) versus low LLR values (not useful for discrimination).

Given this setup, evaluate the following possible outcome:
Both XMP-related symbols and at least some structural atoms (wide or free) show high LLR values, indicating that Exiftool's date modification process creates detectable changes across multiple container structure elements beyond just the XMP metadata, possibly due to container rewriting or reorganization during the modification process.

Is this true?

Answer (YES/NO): YES